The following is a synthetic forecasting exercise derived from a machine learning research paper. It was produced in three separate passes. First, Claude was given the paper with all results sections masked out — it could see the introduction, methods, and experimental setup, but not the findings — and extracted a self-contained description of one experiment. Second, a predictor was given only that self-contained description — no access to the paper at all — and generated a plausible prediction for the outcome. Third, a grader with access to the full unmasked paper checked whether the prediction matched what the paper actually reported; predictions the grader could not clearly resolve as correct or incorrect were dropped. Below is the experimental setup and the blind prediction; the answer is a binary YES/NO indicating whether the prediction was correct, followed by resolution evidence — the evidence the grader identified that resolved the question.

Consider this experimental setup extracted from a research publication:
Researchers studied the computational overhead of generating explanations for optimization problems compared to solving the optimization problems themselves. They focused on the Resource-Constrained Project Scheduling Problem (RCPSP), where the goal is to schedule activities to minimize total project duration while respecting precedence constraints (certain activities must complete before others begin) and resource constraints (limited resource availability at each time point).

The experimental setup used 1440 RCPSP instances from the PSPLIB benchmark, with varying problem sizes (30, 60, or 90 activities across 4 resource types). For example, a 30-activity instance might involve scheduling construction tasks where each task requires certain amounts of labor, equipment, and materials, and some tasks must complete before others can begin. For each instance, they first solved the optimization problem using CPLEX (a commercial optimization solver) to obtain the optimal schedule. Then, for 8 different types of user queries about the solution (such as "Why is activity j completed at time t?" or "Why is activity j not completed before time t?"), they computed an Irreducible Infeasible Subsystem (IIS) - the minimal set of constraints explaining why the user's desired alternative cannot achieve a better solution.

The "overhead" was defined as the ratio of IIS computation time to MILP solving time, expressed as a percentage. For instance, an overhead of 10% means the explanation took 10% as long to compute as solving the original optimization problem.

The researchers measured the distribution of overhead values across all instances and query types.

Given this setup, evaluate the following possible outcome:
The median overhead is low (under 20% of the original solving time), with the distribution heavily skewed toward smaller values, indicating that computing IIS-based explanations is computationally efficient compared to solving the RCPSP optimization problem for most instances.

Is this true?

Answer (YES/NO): YES